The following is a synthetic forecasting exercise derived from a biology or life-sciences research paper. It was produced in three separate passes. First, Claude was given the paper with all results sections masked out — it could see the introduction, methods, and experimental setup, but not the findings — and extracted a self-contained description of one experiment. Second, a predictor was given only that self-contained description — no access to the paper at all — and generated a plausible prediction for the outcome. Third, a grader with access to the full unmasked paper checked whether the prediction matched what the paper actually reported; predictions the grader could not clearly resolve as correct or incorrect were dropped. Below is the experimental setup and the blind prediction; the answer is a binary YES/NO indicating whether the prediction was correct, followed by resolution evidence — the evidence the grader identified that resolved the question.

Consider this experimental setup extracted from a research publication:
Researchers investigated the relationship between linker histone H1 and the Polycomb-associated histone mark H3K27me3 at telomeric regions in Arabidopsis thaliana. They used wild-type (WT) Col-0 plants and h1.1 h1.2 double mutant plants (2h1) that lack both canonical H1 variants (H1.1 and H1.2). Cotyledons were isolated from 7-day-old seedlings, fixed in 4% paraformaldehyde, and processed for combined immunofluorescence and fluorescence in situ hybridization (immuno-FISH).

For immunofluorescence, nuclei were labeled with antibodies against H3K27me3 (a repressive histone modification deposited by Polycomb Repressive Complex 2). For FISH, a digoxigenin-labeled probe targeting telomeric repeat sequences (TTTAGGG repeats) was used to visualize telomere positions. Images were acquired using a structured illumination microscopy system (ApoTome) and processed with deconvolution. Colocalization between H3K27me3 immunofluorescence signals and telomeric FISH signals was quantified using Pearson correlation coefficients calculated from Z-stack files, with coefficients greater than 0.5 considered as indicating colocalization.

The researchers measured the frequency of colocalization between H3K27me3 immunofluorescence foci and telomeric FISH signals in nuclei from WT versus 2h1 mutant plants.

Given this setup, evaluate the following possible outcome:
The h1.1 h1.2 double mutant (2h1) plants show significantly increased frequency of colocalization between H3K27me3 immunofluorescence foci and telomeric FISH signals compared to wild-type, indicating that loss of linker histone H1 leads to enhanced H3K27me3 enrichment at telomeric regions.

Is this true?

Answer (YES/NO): YES